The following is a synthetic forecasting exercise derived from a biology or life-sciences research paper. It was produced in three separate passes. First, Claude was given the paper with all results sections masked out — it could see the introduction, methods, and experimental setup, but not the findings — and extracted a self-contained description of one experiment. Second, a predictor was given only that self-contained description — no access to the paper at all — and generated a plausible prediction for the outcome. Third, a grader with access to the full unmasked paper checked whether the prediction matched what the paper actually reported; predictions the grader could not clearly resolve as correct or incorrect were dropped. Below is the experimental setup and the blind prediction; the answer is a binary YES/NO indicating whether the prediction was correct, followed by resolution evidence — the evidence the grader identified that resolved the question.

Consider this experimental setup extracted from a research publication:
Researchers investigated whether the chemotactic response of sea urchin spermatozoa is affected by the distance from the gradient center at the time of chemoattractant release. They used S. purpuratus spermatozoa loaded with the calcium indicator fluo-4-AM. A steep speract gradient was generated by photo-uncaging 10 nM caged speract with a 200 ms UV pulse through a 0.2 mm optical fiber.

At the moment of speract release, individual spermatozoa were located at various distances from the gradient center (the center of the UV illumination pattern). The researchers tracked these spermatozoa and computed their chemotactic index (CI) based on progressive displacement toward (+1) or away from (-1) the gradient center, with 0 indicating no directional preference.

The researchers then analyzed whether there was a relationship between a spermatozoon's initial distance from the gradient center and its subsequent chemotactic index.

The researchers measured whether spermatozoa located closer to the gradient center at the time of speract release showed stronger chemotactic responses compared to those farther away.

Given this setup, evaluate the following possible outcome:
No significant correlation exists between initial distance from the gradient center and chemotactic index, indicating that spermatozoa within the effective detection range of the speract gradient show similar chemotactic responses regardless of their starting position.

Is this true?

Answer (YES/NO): NO